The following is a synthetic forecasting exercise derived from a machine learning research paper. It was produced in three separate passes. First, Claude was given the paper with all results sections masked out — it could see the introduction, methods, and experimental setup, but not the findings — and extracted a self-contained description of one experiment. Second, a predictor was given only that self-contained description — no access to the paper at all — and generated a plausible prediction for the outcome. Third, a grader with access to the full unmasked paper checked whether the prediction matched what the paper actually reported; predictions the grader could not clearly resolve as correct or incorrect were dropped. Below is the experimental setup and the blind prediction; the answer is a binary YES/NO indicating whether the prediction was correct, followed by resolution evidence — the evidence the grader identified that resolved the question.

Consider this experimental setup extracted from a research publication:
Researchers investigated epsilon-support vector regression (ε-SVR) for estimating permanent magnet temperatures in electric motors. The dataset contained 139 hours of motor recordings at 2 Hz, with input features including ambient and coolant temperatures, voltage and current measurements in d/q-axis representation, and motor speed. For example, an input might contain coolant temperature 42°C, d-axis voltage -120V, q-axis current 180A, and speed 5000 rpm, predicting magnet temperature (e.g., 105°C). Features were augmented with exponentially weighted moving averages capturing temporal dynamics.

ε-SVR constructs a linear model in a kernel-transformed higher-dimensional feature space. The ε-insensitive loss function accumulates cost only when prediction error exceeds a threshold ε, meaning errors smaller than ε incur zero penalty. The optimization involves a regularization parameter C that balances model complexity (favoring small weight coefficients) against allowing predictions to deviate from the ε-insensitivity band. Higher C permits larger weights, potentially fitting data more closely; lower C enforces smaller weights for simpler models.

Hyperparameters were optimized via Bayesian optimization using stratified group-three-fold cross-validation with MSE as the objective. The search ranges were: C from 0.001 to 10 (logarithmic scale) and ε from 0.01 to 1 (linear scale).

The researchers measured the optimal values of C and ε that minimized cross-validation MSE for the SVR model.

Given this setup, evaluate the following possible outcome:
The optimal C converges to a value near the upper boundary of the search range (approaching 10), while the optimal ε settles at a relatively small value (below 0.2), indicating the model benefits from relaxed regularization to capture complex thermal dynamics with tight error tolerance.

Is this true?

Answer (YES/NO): NO